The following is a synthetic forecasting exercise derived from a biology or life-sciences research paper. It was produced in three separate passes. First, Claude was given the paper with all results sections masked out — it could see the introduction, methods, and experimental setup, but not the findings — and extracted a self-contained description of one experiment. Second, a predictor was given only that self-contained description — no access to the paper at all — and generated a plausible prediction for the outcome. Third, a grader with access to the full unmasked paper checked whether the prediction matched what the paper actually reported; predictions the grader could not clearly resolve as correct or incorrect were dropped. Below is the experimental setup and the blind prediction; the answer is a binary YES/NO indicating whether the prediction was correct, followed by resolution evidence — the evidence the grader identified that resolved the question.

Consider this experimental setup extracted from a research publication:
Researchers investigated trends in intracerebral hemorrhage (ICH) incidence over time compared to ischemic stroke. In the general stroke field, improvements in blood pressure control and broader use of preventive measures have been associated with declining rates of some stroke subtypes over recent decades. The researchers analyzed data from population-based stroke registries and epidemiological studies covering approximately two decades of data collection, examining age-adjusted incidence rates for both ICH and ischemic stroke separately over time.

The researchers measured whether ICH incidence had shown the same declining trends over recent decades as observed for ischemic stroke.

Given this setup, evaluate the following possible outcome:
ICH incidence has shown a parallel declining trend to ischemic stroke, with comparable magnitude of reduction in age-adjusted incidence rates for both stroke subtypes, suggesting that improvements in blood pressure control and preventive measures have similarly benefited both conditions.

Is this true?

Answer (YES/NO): NO